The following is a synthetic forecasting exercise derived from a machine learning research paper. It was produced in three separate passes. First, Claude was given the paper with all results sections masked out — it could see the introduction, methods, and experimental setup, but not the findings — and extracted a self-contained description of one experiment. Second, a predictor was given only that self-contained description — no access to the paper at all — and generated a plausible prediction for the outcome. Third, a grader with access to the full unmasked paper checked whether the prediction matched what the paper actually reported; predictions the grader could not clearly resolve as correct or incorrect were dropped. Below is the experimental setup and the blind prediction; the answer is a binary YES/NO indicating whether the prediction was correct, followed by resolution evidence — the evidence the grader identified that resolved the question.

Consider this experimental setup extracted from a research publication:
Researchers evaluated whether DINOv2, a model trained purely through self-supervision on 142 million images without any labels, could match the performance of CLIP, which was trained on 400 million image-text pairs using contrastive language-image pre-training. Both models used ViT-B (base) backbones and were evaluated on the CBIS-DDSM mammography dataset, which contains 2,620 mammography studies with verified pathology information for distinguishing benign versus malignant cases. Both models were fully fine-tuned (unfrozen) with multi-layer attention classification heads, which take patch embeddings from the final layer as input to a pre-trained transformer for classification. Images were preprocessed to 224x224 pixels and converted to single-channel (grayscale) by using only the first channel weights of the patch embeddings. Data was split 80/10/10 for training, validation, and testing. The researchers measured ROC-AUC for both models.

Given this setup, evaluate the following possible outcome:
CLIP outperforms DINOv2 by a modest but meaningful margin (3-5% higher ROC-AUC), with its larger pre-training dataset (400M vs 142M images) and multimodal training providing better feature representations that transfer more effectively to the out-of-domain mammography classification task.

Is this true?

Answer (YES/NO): NO